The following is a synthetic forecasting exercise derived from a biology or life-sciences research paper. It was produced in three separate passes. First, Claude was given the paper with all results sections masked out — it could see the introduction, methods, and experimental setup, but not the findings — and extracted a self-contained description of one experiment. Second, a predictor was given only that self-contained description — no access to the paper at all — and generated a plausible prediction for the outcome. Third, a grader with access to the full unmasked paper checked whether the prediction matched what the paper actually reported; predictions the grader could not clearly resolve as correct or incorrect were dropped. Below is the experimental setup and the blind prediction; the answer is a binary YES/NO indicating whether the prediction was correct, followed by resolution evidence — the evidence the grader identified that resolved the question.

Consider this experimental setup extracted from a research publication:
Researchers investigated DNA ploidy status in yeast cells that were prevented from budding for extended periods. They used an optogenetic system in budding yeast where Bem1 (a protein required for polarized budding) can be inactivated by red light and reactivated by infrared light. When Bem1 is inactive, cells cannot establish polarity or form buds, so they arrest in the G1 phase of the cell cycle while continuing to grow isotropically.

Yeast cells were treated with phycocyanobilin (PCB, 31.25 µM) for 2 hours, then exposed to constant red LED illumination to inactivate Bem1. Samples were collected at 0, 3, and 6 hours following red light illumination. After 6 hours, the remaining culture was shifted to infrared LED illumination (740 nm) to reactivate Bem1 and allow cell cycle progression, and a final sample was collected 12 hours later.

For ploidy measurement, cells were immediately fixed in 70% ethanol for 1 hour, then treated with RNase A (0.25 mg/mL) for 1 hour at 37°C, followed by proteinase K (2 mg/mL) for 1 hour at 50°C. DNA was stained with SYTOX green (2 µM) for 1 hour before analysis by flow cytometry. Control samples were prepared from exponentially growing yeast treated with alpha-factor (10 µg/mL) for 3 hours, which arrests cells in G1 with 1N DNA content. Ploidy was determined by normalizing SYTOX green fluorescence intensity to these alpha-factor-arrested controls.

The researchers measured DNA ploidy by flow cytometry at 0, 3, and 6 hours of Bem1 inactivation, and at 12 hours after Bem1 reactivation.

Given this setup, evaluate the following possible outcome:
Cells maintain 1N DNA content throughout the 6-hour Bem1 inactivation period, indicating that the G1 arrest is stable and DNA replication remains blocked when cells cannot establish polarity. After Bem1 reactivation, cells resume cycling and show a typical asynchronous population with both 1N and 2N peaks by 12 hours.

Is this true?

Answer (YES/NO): NO